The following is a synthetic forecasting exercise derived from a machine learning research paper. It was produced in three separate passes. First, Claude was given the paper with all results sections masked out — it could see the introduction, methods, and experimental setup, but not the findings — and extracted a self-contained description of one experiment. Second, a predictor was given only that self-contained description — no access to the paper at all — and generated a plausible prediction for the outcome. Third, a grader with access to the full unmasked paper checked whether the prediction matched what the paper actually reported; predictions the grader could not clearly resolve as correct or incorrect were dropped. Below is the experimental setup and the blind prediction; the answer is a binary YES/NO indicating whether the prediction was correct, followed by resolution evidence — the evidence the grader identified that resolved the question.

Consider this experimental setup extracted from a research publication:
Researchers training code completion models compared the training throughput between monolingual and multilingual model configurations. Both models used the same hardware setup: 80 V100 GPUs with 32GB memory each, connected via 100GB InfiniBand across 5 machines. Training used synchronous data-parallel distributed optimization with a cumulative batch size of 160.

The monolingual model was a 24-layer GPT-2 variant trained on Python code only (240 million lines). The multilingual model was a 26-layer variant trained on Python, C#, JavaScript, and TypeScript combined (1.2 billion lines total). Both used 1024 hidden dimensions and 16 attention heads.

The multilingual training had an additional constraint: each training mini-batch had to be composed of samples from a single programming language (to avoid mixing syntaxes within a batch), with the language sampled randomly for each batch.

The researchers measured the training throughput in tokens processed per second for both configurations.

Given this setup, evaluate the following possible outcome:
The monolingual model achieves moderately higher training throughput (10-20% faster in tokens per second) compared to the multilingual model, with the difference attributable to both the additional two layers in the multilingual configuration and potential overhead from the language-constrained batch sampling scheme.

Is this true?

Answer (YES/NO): NO